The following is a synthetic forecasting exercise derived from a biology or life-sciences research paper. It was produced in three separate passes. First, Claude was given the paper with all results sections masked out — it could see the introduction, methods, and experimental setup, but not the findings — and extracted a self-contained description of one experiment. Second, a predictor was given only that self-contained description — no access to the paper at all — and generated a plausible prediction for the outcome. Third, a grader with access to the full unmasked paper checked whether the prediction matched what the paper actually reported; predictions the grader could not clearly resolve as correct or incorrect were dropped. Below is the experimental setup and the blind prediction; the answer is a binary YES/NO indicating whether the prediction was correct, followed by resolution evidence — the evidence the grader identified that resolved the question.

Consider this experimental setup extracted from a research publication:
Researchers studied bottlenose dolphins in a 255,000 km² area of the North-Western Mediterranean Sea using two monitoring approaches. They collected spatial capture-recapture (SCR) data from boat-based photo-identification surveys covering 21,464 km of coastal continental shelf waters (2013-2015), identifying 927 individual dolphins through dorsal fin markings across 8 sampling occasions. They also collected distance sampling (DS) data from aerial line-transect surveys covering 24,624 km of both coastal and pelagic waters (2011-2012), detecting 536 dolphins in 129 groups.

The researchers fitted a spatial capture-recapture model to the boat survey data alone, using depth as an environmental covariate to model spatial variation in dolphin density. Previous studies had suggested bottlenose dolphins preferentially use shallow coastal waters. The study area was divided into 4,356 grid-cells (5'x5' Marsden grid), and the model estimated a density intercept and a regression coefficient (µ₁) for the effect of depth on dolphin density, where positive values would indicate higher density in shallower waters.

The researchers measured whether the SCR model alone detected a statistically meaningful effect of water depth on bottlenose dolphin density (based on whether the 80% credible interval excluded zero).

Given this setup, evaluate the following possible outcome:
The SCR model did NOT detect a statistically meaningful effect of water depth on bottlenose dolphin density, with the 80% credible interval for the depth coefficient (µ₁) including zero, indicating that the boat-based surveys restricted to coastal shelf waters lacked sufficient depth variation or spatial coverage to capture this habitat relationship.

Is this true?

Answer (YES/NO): YES